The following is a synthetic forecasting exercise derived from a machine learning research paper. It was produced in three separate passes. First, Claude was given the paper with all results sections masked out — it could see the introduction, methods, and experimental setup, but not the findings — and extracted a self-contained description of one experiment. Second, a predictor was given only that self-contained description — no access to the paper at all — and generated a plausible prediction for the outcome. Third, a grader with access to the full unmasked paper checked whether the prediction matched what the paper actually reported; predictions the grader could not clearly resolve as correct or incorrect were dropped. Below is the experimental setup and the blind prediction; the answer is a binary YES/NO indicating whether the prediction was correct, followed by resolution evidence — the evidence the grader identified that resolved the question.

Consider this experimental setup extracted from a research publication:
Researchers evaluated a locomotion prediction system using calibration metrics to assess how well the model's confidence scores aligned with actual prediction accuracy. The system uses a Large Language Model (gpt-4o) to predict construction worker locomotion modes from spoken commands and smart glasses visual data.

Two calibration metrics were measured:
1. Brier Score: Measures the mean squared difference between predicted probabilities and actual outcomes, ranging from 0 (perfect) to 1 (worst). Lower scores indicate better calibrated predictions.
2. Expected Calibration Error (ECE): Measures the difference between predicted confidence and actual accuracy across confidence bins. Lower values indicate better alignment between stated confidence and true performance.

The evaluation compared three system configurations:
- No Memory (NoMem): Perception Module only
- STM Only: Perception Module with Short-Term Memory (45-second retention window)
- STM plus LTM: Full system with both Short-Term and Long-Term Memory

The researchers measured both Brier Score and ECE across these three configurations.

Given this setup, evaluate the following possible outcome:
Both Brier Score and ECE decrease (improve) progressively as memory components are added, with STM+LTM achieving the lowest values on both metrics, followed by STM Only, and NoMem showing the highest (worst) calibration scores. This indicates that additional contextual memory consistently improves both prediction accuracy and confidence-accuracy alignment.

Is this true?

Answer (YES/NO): YES